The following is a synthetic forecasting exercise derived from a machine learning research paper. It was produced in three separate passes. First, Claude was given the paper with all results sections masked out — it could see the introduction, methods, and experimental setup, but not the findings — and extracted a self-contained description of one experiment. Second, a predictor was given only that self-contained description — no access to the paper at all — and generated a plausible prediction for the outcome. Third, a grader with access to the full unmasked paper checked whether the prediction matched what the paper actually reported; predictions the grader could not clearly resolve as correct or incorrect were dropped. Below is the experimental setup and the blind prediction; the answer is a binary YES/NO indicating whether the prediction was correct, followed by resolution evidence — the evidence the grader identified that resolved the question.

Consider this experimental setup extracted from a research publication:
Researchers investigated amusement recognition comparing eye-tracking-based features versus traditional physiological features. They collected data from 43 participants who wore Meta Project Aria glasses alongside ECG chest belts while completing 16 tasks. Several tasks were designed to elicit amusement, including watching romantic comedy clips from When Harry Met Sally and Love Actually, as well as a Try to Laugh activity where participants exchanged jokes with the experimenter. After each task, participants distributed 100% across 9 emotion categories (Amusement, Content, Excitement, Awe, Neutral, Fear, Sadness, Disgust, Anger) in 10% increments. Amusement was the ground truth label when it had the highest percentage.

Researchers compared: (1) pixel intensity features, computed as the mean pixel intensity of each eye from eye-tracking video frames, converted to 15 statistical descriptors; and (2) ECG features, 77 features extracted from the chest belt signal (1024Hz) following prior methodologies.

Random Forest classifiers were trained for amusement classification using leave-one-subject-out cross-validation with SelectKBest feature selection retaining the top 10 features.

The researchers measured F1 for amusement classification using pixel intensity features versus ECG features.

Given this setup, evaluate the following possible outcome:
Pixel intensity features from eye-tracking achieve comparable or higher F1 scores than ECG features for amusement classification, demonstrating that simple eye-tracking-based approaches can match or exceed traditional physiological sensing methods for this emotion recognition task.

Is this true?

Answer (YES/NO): YES